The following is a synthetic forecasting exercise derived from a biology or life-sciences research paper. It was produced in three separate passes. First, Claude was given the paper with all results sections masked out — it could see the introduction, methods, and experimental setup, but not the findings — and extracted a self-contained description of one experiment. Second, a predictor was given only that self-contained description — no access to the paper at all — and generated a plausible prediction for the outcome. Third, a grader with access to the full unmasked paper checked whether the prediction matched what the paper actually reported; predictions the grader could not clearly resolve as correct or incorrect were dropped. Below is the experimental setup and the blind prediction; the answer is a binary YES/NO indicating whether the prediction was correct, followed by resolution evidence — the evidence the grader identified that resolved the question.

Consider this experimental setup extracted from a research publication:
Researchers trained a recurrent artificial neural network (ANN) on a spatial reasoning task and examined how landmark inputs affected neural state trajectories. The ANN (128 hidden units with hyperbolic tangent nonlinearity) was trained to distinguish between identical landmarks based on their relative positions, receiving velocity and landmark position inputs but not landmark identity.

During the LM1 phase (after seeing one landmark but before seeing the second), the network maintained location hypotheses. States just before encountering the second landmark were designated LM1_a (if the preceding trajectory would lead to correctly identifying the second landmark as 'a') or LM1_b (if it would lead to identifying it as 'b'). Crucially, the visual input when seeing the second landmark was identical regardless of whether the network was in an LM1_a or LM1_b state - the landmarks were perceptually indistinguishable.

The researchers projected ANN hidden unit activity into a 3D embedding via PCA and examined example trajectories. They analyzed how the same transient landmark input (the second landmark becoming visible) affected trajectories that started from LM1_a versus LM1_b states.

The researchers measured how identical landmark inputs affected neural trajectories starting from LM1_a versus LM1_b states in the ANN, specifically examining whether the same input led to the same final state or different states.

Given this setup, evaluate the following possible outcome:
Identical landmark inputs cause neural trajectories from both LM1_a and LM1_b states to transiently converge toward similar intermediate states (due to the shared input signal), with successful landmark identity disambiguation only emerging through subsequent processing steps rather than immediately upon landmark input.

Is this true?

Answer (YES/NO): NO